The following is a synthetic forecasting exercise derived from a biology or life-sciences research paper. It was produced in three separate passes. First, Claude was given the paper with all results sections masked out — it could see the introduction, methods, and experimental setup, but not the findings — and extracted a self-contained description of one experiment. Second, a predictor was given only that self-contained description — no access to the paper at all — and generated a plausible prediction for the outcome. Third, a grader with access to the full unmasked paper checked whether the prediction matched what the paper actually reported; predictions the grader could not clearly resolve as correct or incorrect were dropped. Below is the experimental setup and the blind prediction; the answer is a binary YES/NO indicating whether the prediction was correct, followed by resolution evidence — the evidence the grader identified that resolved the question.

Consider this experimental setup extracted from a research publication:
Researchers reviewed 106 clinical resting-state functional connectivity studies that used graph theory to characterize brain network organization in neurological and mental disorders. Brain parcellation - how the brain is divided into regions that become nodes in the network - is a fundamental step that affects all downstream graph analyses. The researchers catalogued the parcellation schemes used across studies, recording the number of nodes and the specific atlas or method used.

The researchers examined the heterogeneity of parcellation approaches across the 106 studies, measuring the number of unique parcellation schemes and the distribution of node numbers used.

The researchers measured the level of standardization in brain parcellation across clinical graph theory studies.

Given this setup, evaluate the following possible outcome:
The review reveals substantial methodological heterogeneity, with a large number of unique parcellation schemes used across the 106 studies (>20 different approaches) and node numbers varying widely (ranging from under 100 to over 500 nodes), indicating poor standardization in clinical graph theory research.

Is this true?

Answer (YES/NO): YES